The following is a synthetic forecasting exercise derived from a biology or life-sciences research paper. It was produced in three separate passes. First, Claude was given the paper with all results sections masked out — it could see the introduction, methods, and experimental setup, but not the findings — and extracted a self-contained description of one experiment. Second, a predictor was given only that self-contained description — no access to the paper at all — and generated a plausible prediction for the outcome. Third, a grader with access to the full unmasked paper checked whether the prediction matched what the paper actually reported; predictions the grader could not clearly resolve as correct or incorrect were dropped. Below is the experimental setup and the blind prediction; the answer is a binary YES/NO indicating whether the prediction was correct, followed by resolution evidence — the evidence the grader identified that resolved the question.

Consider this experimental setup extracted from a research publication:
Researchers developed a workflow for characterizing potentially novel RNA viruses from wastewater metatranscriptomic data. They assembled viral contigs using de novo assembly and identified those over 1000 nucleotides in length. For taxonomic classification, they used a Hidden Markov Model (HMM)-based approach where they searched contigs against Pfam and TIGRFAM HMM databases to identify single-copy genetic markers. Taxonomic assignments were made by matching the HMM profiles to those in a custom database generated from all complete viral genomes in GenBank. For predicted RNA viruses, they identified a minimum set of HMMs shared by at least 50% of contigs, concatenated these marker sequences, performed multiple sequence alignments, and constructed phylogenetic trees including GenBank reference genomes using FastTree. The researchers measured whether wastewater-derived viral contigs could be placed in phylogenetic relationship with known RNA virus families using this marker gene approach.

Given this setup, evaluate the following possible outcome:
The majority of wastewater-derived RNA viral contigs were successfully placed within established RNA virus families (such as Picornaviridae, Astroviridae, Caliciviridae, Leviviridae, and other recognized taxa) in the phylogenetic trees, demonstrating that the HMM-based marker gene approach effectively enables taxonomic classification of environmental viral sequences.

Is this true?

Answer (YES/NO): NO